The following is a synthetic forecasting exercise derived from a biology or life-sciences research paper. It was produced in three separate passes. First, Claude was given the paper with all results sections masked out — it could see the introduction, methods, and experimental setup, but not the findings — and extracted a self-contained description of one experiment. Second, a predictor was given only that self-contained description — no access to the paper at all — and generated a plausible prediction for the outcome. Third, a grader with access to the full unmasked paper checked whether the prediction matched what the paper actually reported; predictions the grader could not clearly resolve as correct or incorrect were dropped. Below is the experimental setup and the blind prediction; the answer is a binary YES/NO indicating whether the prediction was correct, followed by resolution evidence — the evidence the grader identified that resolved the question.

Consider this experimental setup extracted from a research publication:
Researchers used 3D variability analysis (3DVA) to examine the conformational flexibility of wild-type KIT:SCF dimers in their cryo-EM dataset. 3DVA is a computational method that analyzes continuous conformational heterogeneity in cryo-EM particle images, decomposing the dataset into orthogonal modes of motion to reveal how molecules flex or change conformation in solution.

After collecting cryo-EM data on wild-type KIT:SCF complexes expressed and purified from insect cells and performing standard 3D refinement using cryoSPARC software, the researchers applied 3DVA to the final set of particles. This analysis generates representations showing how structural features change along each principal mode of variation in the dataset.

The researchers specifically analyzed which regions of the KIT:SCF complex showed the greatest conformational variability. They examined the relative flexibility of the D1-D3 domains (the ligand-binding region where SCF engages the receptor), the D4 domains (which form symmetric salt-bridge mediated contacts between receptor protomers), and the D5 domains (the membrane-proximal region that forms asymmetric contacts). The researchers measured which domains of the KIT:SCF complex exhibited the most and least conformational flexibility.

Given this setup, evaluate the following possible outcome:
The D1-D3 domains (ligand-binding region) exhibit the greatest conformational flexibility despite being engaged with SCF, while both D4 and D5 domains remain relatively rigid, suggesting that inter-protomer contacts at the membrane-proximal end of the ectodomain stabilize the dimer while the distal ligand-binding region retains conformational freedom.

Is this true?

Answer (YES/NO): NO